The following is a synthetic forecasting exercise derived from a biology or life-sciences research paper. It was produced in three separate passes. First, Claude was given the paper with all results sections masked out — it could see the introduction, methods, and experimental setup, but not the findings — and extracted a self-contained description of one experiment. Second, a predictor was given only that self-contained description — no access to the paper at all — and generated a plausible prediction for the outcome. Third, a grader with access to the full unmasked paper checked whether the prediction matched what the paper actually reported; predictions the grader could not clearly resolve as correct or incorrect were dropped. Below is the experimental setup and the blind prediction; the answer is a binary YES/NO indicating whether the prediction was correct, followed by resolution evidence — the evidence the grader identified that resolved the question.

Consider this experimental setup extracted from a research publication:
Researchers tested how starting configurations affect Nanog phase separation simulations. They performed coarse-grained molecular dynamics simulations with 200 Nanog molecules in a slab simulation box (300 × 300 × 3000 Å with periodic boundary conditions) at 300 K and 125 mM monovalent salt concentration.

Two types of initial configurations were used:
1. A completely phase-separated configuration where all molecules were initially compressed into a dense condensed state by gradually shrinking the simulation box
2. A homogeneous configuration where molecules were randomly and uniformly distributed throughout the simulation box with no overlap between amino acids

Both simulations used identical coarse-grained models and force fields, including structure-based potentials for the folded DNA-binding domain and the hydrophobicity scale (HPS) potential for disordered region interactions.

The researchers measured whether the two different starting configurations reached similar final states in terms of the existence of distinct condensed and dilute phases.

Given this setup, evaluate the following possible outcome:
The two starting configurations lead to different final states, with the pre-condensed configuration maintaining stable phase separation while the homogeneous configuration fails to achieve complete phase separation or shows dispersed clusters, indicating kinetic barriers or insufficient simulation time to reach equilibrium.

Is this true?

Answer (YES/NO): YES